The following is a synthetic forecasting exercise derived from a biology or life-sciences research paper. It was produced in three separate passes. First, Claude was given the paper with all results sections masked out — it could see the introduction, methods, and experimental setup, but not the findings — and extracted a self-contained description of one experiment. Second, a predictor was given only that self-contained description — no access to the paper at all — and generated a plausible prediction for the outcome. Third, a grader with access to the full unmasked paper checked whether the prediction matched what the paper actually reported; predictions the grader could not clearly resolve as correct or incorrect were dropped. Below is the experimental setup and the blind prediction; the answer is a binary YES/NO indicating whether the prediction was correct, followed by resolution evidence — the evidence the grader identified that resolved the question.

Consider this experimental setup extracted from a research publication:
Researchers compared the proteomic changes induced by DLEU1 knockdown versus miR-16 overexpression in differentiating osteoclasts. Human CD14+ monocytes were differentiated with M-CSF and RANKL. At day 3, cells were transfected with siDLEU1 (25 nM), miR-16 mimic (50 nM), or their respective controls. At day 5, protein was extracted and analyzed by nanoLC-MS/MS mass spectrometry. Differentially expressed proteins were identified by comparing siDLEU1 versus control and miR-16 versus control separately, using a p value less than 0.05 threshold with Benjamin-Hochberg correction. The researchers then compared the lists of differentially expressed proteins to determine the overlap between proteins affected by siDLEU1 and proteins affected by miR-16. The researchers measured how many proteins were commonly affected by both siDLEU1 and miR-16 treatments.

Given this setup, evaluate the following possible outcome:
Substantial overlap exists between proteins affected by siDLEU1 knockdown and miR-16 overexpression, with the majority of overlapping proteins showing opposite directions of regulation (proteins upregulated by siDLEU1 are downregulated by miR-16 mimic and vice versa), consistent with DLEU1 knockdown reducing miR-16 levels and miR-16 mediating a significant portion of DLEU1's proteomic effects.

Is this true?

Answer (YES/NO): NO